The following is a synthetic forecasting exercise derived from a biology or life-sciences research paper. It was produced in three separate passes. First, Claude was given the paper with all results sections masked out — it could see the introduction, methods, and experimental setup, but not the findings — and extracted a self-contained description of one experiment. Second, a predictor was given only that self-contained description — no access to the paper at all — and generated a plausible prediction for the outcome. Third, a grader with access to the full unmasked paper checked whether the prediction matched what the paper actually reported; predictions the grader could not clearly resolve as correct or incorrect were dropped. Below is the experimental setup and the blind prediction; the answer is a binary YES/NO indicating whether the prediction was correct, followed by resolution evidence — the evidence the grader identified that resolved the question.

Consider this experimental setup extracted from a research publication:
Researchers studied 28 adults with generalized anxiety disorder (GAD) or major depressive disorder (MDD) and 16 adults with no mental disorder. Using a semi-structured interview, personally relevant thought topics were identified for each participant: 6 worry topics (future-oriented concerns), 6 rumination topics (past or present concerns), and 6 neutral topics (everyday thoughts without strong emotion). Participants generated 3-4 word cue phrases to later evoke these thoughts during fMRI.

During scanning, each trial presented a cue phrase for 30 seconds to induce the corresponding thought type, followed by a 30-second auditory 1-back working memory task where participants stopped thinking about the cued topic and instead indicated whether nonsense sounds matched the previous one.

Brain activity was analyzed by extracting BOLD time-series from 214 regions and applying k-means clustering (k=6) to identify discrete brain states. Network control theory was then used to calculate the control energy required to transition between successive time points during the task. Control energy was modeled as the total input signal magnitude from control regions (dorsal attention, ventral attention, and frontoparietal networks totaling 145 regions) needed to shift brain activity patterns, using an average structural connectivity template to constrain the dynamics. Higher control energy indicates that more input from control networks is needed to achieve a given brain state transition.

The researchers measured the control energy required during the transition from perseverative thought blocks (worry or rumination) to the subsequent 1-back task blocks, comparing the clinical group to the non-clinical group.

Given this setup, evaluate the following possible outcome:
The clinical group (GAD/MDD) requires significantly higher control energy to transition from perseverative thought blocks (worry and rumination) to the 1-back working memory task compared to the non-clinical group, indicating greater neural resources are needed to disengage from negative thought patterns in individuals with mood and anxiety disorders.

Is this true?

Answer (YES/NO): NO